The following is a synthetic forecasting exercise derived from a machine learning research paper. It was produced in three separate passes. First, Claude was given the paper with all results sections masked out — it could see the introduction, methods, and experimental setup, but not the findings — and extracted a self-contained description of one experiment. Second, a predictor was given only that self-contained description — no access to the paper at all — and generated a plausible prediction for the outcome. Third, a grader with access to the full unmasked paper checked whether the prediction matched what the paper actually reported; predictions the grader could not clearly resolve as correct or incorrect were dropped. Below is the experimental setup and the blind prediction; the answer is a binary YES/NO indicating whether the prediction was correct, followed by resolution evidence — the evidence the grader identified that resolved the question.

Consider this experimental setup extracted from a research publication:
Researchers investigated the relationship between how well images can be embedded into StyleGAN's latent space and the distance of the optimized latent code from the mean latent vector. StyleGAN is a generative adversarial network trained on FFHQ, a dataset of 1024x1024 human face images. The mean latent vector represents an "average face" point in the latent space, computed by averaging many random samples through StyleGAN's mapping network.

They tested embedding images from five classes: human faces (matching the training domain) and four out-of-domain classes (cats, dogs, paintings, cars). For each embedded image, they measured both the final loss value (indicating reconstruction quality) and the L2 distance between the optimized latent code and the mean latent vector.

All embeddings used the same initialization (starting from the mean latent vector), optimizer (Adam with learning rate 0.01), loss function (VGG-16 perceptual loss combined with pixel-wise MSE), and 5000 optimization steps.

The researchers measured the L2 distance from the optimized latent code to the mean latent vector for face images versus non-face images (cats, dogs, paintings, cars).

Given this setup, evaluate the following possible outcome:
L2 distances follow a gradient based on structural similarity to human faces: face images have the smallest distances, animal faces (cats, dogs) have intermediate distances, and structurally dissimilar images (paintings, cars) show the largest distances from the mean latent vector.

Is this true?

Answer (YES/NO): NO